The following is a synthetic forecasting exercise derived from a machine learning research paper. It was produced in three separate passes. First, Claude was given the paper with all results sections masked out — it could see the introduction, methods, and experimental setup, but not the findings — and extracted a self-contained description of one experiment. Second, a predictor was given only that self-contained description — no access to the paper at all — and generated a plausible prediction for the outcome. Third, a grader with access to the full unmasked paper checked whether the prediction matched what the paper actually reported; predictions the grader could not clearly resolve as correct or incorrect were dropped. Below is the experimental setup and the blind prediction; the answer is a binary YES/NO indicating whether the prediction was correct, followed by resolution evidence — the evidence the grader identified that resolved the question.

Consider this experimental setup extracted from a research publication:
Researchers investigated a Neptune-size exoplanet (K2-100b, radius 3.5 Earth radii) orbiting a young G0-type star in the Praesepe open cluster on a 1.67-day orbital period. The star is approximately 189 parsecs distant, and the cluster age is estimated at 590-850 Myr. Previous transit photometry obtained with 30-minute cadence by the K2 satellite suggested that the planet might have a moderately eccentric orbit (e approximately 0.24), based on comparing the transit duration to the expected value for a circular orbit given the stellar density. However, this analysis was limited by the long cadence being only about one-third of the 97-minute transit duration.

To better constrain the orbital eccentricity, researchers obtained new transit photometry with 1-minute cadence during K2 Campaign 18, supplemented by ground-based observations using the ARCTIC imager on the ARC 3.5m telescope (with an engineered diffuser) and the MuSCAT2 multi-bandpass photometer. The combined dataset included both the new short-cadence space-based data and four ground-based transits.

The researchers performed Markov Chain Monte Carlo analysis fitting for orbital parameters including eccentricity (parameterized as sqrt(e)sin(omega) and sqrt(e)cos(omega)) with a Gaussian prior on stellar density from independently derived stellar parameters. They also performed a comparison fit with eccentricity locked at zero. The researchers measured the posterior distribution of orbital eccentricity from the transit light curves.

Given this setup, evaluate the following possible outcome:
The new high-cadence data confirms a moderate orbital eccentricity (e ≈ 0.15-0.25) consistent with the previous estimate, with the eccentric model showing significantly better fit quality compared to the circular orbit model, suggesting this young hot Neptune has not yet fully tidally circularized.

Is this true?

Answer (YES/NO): NO